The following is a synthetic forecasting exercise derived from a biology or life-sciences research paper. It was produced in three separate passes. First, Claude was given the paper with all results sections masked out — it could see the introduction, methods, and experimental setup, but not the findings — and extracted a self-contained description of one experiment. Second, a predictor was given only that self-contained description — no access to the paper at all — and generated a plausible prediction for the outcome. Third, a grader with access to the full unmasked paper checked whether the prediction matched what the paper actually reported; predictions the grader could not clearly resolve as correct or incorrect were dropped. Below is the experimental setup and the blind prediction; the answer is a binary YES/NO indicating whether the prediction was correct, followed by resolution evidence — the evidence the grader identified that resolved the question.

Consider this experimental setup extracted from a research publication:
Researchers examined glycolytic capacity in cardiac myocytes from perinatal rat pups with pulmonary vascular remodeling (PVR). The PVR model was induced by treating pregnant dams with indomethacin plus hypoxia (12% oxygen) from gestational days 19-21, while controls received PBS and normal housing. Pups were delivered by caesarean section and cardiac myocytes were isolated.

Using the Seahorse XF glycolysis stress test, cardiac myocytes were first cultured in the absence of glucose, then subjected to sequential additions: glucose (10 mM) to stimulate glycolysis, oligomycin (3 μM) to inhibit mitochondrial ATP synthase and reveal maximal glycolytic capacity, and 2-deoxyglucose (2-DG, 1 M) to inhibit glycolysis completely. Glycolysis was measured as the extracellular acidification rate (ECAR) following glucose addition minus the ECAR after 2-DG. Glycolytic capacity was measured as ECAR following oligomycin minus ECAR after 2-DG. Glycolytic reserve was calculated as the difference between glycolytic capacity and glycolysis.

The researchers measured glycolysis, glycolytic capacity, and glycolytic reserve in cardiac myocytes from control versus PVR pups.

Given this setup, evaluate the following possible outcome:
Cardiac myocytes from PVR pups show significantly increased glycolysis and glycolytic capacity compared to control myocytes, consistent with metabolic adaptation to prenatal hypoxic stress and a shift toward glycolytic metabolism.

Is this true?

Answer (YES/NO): NO